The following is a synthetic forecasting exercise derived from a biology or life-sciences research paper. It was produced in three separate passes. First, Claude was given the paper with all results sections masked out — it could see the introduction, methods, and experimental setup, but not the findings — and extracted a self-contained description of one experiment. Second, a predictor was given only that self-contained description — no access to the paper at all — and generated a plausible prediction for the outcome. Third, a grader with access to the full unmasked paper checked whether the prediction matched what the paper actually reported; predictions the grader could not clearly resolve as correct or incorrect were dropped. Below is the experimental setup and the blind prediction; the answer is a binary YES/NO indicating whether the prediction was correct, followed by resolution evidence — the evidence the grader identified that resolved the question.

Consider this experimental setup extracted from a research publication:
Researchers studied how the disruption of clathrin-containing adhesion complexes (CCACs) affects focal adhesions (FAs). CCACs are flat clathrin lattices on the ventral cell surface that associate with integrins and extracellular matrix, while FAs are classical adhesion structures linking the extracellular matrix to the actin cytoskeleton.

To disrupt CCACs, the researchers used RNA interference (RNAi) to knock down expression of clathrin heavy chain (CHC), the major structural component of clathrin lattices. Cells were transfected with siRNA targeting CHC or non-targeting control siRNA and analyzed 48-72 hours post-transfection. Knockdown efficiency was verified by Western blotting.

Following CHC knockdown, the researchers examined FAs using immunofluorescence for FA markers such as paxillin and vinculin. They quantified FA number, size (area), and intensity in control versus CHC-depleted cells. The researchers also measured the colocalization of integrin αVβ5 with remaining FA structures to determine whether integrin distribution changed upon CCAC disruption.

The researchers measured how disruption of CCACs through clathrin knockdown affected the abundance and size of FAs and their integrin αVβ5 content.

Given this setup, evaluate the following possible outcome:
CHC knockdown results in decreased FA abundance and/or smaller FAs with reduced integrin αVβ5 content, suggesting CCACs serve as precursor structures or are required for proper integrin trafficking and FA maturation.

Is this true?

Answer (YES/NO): NO